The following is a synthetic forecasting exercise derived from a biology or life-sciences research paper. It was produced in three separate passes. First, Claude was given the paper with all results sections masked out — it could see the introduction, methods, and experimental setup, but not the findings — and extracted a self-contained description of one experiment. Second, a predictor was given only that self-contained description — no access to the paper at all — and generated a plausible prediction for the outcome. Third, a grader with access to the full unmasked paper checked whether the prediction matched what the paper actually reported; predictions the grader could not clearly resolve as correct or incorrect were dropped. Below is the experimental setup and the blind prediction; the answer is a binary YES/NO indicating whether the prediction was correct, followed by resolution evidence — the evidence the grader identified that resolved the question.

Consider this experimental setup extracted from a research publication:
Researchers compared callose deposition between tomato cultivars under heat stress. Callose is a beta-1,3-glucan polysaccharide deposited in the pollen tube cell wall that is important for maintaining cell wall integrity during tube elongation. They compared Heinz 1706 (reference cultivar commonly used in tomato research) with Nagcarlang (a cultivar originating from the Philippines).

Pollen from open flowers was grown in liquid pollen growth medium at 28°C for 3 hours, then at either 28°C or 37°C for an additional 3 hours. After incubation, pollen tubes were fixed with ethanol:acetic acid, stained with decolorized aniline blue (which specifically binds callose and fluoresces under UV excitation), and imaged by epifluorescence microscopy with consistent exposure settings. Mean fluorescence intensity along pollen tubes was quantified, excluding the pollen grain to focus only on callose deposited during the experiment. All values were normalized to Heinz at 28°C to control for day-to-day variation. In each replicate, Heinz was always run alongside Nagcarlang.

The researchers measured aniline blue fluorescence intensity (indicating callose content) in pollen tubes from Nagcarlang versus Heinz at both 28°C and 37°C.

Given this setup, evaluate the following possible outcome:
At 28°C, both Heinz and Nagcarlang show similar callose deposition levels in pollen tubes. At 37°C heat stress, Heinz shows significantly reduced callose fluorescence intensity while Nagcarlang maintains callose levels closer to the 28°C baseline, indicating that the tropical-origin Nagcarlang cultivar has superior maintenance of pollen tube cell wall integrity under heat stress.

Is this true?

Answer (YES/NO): NO